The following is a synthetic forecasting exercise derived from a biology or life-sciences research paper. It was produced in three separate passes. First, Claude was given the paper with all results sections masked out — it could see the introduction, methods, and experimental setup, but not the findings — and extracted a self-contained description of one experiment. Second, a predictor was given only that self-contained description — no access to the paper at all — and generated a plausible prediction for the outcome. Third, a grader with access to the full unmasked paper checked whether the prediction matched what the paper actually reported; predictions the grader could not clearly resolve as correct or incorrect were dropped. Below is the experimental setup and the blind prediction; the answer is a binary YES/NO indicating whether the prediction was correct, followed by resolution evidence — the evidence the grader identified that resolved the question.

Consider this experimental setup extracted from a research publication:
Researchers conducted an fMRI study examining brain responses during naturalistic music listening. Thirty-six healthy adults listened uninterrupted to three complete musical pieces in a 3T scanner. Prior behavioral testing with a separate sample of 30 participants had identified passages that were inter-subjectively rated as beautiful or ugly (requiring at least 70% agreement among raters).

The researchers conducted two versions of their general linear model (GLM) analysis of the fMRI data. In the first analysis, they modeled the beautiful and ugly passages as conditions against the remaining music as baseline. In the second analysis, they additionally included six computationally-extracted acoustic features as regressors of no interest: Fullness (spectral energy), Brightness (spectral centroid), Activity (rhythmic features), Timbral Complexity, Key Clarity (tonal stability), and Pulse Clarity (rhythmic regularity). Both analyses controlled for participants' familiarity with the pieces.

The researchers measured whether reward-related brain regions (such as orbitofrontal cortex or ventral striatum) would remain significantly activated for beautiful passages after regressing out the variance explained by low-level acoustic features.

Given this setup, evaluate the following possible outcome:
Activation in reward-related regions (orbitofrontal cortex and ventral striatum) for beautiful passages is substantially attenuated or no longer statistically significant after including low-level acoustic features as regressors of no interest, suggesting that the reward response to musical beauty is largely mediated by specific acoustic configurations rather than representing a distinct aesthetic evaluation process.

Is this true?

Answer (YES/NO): NO